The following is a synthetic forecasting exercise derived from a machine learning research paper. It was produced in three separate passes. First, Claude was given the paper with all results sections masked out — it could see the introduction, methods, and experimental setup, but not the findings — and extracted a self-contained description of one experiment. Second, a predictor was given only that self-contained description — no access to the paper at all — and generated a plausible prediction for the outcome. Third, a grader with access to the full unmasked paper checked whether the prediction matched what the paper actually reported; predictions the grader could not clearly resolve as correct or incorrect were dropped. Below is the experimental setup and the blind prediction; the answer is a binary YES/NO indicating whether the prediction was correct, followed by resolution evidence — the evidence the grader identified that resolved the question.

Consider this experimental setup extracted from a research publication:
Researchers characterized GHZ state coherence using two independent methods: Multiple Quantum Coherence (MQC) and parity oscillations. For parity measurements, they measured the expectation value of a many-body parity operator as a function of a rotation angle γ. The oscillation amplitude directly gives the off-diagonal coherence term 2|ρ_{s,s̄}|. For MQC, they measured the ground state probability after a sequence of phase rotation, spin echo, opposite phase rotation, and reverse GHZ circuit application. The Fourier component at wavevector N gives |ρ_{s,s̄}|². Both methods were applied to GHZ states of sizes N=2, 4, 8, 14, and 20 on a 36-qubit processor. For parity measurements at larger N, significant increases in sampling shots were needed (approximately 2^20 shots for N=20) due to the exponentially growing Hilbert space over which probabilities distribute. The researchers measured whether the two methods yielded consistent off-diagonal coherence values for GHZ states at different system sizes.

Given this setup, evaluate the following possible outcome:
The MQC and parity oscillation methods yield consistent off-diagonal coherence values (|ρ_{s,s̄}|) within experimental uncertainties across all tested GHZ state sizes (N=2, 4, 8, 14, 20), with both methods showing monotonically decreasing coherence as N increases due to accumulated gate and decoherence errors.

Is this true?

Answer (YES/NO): NO